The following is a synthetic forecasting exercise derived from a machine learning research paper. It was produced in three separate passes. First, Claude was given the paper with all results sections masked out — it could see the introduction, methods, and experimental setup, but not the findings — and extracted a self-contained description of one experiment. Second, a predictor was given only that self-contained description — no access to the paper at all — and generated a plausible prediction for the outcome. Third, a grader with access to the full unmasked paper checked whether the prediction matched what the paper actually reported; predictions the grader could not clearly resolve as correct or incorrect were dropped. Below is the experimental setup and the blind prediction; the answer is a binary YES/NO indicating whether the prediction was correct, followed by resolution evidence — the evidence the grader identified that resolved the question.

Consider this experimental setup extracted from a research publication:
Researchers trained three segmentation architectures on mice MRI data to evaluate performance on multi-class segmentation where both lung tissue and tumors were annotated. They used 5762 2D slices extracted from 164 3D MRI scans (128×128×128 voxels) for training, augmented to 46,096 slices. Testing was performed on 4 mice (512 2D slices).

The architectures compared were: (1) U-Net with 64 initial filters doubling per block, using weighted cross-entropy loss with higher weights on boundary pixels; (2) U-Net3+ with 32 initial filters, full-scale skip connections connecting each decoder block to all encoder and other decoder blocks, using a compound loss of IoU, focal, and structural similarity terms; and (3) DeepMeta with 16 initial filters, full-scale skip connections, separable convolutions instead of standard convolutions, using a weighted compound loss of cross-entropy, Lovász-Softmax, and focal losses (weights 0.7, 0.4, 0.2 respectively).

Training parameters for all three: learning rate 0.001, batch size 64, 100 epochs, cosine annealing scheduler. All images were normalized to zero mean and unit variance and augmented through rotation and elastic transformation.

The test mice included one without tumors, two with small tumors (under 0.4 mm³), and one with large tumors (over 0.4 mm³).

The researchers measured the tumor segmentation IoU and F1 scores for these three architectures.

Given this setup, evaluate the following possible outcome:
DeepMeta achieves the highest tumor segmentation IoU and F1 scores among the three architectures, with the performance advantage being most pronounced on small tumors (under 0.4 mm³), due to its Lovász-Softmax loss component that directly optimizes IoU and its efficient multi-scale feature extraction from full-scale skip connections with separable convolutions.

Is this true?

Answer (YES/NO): NO